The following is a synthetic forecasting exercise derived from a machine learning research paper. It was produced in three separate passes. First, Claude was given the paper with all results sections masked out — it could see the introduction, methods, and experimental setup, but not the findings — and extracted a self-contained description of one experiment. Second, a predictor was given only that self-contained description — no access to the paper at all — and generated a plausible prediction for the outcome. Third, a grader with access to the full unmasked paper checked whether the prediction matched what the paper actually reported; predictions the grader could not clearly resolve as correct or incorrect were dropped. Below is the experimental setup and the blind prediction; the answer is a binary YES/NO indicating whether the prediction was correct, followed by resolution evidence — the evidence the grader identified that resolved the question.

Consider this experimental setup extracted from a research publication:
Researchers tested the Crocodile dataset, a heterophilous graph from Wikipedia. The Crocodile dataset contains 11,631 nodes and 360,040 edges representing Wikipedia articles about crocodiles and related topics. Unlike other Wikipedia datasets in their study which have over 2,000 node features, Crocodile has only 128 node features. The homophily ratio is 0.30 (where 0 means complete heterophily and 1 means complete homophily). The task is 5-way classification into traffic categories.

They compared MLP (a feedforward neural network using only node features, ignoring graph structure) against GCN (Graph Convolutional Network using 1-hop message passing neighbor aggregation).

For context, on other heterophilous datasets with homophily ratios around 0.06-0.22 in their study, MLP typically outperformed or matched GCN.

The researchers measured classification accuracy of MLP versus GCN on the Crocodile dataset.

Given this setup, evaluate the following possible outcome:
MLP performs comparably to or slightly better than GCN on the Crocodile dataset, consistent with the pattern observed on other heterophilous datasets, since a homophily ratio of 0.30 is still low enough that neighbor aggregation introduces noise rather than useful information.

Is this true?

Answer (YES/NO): NO